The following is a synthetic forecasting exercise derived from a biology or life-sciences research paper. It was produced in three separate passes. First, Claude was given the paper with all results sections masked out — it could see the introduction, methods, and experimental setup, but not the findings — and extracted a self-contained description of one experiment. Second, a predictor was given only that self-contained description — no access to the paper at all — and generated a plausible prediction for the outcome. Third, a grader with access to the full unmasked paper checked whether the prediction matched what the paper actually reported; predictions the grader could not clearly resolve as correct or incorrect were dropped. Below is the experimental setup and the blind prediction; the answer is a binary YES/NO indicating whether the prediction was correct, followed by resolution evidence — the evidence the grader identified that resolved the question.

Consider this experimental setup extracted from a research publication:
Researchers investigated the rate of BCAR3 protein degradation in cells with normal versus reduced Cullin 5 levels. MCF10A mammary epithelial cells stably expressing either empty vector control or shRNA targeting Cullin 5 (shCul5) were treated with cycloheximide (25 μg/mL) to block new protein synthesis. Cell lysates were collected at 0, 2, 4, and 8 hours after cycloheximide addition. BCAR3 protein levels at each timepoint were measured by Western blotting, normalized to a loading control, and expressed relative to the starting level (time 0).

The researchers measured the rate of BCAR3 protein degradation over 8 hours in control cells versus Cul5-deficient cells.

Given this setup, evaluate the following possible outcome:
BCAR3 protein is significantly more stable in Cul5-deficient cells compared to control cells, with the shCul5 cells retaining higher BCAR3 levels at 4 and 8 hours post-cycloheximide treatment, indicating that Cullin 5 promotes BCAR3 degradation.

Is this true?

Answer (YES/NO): YES